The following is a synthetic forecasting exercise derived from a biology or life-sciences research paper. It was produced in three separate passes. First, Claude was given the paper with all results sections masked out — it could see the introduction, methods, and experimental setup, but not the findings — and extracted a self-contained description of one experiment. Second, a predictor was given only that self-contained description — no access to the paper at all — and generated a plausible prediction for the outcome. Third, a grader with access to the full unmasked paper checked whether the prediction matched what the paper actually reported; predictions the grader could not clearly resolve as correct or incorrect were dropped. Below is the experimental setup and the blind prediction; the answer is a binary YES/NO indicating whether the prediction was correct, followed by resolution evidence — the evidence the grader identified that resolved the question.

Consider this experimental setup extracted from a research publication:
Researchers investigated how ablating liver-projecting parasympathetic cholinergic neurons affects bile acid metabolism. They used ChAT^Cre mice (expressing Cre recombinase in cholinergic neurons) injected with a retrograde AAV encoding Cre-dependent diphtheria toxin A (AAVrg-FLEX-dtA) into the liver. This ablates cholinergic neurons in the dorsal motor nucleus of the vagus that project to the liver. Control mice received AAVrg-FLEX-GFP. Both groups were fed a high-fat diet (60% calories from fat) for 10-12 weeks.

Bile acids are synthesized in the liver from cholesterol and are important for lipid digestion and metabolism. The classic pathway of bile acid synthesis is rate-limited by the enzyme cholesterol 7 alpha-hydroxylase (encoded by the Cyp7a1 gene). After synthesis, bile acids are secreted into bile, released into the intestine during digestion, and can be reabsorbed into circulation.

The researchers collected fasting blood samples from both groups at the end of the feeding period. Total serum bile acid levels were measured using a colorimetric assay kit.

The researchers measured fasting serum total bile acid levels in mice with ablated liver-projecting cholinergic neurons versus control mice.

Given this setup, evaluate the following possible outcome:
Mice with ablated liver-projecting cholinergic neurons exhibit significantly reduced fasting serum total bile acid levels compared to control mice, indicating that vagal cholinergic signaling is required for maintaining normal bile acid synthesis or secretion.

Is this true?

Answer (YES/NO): NO